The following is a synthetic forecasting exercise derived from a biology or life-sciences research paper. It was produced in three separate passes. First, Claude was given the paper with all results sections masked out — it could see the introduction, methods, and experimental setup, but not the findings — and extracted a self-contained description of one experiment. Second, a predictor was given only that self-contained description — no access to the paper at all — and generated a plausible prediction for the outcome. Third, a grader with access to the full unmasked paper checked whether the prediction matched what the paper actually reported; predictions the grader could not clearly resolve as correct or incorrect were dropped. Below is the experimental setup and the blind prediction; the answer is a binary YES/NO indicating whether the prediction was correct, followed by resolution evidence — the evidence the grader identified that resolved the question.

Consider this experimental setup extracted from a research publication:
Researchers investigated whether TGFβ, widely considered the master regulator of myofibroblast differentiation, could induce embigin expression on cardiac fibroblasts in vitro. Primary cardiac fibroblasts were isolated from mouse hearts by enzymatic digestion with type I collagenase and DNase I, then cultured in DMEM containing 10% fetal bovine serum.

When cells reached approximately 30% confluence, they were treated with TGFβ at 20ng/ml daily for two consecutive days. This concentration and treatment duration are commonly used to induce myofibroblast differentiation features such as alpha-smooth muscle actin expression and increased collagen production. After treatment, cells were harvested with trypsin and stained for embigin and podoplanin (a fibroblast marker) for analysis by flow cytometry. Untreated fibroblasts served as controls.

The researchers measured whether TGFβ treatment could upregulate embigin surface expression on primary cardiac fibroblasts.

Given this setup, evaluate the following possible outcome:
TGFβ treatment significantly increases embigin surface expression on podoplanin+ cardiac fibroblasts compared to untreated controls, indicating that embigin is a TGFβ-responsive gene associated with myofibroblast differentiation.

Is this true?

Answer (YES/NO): NO